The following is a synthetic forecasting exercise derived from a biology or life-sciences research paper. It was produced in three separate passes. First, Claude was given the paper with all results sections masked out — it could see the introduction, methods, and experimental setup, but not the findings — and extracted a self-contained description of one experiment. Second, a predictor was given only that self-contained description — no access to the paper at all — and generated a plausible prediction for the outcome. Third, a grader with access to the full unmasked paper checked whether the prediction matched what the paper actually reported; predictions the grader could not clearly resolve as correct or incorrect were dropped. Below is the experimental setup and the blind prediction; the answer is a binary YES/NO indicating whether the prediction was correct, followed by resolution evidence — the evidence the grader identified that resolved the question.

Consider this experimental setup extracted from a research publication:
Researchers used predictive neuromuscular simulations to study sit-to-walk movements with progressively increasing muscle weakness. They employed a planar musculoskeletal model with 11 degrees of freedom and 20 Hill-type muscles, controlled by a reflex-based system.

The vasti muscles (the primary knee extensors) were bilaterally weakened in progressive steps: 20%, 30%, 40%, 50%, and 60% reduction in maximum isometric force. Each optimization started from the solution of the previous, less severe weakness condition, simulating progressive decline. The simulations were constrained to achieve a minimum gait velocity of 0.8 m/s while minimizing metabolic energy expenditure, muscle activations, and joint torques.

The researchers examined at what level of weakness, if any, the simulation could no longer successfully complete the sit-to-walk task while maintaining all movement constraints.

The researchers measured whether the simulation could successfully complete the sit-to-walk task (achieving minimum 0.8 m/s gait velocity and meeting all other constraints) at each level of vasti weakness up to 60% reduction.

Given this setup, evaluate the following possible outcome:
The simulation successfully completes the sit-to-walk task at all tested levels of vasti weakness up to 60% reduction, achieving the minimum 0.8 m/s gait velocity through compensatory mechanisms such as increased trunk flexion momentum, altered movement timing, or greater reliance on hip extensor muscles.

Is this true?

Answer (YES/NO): NO